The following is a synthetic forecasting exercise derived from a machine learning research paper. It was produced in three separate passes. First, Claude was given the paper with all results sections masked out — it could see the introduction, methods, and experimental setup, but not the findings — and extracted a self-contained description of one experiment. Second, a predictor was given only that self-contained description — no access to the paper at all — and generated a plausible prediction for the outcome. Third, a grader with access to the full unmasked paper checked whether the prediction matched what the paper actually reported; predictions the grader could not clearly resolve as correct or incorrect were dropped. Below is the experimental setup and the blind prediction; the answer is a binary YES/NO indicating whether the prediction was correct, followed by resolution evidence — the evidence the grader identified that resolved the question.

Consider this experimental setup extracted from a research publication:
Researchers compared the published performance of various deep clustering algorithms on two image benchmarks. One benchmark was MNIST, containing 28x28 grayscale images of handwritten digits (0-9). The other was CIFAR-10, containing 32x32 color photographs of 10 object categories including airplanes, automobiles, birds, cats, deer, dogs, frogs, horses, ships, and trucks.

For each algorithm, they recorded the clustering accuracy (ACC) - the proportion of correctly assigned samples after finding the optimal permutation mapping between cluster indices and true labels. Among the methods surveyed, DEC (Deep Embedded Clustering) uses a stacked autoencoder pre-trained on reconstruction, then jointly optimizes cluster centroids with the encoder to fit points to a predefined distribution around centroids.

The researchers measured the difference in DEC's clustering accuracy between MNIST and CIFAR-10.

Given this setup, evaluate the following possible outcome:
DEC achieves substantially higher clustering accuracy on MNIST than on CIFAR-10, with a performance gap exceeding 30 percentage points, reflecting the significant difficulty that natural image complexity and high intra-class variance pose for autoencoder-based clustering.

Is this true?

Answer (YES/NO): YES